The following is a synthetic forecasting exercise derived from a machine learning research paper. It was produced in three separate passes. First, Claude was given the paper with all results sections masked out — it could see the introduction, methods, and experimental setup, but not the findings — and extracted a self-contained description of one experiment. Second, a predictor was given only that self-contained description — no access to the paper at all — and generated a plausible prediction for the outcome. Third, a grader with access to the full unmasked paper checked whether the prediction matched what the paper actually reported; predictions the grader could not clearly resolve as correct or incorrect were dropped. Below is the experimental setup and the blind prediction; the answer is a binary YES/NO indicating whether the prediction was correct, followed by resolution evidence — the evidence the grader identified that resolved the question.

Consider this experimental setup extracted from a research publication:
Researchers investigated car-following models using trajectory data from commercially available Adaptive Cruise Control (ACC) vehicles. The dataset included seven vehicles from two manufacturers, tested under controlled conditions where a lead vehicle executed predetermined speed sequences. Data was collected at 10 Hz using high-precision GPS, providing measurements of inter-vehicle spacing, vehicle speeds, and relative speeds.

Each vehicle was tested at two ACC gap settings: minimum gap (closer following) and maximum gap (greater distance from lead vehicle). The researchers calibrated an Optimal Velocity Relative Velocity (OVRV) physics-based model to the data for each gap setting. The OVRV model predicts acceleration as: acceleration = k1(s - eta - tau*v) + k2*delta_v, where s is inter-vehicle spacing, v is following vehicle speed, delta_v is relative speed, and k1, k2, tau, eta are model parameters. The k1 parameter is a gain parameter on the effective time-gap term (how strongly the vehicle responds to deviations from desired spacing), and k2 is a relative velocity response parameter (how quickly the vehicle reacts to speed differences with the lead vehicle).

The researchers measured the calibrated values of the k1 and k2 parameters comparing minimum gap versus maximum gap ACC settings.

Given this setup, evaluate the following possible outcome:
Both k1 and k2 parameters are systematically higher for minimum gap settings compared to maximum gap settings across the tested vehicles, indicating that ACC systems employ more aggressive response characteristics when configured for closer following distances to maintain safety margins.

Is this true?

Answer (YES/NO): NO